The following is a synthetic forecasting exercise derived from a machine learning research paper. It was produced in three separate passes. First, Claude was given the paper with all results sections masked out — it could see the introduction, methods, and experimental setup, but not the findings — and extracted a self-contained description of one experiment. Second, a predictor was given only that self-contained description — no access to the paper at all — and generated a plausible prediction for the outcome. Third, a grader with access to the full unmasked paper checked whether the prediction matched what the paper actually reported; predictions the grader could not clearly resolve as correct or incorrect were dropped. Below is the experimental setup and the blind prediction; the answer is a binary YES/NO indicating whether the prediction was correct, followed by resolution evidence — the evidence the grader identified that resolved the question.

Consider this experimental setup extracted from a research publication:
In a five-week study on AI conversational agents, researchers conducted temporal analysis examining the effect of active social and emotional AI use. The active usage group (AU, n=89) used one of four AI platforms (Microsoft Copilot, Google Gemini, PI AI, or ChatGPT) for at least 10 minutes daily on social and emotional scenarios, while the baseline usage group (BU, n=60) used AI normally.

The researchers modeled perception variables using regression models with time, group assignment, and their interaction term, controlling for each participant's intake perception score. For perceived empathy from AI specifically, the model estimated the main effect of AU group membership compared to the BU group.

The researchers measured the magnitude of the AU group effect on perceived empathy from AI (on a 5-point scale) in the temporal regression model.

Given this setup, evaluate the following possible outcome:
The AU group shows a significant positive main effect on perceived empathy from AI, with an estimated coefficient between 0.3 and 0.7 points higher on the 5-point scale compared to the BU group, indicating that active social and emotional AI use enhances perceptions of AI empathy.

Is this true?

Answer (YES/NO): YES